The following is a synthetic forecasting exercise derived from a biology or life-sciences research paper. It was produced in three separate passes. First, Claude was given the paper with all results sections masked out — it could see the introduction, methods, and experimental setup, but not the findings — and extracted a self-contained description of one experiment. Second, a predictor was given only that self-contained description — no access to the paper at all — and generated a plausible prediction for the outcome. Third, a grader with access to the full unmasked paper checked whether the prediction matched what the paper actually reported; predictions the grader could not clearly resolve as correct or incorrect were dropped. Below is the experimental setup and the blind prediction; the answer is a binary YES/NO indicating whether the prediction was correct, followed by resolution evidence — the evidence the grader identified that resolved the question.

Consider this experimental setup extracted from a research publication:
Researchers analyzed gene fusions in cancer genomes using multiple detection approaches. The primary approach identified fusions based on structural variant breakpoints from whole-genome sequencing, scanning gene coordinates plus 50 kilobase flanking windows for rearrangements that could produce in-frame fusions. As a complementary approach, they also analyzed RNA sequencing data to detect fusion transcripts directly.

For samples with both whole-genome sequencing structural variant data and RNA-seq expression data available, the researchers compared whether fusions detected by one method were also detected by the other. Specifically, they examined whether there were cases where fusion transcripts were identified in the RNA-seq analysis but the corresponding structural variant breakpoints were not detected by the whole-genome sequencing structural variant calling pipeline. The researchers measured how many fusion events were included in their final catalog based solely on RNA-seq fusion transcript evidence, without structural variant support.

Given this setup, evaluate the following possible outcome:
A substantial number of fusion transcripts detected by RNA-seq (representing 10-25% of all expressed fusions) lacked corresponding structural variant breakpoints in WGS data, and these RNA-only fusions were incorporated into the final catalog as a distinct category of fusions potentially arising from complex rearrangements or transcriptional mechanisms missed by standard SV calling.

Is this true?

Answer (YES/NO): NO